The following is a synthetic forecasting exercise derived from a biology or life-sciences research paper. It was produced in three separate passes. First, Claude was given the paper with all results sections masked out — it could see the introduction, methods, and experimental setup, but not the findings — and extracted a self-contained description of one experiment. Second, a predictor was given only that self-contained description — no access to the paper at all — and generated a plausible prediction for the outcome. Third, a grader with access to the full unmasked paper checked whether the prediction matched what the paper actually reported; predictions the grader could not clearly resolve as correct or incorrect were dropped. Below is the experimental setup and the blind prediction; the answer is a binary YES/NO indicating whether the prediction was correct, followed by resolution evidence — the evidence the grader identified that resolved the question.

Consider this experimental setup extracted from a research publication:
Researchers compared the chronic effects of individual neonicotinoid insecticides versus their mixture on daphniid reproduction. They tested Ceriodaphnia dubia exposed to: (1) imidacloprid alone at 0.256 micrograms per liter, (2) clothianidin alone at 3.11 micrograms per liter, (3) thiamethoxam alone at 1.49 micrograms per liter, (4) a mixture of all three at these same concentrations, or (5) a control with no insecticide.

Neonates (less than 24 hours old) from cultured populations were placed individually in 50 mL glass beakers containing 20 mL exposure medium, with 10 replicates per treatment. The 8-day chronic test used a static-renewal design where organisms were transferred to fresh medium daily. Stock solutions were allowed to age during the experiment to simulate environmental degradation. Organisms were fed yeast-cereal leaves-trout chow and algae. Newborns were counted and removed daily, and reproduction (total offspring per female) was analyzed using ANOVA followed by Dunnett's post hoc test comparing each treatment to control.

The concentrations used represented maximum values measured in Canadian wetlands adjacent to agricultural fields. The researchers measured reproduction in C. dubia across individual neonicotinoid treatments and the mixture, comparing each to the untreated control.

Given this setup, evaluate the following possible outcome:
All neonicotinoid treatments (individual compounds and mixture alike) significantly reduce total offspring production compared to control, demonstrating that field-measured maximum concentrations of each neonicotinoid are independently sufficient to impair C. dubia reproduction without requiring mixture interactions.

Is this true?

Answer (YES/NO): NO